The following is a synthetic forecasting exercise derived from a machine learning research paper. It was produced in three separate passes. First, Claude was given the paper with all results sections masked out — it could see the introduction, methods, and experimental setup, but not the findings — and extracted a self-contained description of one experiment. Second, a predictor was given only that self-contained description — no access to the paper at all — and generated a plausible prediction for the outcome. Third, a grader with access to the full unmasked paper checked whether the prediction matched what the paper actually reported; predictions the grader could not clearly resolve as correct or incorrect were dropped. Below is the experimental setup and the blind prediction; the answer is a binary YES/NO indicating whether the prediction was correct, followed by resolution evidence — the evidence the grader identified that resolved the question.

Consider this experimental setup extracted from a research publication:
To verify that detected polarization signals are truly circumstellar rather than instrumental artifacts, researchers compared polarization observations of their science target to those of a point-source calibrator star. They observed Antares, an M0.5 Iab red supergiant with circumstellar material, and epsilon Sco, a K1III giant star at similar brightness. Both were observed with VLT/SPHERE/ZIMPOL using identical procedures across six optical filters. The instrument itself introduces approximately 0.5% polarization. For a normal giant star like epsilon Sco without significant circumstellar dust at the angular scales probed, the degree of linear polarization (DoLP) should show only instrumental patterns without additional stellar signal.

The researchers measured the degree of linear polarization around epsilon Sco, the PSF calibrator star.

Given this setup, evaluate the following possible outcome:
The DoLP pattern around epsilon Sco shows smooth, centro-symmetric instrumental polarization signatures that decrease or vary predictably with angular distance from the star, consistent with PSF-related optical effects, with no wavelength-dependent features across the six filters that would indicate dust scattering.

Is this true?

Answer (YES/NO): NO